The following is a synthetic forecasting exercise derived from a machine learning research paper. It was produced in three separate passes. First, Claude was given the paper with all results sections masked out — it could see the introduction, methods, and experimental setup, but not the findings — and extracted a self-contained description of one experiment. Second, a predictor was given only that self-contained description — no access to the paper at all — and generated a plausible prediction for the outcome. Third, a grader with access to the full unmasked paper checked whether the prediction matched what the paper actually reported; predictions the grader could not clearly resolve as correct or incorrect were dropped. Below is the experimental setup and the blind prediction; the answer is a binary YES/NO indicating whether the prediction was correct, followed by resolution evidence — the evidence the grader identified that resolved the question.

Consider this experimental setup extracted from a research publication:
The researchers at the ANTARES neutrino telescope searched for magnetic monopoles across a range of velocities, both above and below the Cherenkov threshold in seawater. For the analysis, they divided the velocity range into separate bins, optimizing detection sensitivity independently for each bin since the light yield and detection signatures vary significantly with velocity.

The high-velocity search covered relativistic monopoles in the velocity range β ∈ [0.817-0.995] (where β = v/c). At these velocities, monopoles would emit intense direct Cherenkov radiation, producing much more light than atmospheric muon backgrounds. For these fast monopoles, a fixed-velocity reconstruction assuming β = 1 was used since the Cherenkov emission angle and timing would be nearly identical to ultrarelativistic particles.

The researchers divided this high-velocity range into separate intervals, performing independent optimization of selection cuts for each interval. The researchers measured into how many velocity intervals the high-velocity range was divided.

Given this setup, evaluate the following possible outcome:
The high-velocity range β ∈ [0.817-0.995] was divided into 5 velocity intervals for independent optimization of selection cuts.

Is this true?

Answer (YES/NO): NO